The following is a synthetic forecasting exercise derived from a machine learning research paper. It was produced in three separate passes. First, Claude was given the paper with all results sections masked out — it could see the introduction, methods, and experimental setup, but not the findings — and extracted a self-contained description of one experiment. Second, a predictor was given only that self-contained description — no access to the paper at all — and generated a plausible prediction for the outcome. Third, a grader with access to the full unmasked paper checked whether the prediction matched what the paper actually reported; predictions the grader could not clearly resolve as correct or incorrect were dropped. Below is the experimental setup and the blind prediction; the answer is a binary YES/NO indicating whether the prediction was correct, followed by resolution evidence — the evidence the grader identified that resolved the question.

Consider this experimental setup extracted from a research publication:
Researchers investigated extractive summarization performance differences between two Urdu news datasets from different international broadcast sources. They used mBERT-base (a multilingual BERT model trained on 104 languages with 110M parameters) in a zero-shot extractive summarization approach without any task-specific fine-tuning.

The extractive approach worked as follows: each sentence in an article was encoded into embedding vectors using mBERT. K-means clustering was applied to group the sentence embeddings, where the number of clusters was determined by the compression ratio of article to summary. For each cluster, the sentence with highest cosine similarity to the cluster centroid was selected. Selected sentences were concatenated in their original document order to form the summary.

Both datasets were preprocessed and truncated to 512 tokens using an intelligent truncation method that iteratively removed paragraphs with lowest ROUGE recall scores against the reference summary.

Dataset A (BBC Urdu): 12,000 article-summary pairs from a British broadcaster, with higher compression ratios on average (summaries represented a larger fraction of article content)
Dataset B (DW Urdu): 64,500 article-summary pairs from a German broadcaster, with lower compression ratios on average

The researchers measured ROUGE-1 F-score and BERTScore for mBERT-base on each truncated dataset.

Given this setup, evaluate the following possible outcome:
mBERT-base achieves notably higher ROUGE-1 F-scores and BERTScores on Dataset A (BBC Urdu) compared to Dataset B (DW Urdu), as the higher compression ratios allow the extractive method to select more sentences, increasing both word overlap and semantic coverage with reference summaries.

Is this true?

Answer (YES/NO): YES